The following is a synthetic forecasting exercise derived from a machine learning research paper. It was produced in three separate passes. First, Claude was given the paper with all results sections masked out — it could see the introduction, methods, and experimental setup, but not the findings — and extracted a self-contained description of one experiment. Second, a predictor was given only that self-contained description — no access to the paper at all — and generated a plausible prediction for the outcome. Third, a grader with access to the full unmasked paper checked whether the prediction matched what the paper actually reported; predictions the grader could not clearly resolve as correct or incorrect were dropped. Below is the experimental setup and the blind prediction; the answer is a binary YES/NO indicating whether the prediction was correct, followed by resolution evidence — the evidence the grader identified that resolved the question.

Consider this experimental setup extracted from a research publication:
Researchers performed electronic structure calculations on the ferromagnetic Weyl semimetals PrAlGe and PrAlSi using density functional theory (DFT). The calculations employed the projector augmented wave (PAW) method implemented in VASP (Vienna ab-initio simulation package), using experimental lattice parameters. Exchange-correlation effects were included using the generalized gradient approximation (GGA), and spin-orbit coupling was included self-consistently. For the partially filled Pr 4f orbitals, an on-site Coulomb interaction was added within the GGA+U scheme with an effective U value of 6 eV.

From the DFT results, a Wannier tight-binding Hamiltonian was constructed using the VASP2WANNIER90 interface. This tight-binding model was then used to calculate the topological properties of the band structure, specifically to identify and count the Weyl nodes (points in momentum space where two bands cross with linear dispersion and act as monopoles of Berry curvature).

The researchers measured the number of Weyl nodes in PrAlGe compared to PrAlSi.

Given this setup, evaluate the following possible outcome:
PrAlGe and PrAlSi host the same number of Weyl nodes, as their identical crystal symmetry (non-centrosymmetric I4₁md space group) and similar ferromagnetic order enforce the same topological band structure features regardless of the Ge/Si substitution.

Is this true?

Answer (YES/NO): YES